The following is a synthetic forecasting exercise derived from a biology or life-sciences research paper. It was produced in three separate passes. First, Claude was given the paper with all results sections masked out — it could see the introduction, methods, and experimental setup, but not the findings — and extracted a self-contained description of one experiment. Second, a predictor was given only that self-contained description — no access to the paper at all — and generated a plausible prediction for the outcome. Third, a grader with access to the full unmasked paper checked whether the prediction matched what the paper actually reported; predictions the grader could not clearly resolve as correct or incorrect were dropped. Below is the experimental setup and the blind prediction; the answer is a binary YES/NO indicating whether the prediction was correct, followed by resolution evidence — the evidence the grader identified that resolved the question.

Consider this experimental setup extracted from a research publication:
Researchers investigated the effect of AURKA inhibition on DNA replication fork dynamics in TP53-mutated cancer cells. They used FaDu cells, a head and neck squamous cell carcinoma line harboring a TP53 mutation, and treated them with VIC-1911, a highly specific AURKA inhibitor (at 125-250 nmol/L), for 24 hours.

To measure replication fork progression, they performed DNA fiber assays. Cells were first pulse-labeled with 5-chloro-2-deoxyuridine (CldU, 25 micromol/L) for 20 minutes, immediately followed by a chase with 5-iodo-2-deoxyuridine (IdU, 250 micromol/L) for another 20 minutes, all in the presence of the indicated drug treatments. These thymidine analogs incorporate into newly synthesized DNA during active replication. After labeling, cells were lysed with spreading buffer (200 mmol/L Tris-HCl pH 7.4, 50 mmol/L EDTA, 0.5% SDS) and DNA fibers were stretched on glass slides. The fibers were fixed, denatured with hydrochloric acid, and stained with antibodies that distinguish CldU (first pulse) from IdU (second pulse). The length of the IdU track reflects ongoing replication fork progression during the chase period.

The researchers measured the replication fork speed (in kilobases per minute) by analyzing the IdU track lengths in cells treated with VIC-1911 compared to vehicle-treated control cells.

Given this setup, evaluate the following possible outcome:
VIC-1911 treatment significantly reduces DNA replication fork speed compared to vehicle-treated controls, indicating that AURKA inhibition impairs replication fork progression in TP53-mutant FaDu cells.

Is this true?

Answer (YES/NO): YES